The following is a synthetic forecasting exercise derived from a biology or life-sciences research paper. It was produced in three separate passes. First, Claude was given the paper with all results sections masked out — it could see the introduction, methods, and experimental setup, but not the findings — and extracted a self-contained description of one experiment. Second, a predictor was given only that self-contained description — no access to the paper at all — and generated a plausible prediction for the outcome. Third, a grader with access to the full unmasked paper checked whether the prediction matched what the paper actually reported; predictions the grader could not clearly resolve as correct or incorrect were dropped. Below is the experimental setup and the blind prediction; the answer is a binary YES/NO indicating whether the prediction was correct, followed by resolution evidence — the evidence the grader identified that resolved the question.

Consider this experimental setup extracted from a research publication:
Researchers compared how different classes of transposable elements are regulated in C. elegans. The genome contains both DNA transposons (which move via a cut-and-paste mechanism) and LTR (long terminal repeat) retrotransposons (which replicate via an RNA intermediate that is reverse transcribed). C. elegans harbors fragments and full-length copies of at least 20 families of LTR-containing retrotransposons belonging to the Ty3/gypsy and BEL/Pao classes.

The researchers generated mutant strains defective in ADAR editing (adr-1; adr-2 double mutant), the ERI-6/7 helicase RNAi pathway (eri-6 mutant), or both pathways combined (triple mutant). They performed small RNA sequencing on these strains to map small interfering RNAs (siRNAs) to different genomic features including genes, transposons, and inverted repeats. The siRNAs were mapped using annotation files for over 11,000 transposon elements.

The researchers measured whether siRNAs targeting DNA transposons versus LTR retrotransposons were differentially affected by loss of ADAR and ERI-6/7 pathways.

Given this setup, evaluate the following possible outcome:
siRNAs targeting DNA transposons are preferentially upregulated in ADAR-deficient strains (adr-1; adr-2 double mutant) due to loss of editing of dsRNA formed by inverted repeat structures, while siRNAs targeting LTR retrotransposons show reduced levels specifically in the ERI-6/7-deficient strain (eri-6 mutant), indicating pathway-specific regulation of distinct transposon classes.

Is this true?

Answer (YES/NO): NO